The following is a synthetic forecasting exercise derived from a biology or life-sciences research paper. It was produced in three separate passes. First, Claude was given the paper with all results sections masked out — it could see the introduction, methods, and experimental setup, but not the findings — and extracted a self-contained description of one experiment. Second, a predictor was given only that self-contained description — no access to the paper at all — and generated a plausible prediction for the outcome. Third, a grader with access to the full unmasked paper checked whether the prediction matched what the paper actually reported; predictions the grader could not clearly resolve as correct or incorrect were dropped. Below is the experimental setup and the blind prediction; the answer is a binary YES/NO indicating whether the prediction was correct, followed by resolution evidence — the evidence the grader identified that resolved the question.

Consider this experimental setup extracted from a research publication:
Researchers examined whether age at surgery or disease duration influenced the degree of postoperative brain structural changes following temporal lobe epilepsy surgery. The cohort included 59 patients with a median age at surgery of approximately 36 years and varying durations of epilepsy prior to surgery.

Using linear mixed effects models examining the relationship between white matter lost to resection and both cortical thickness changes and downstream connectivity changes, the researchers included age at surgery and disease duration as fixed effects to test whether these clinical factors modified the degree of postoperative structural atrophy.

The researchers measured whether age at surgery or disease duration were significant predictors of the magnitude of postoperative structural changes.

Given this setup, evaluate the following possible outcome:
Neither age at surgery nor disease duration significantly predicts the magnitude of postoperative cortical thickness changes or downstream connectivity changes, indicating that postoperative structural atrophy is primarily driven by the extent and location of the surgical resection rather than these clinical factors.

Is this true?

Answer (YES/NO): YES